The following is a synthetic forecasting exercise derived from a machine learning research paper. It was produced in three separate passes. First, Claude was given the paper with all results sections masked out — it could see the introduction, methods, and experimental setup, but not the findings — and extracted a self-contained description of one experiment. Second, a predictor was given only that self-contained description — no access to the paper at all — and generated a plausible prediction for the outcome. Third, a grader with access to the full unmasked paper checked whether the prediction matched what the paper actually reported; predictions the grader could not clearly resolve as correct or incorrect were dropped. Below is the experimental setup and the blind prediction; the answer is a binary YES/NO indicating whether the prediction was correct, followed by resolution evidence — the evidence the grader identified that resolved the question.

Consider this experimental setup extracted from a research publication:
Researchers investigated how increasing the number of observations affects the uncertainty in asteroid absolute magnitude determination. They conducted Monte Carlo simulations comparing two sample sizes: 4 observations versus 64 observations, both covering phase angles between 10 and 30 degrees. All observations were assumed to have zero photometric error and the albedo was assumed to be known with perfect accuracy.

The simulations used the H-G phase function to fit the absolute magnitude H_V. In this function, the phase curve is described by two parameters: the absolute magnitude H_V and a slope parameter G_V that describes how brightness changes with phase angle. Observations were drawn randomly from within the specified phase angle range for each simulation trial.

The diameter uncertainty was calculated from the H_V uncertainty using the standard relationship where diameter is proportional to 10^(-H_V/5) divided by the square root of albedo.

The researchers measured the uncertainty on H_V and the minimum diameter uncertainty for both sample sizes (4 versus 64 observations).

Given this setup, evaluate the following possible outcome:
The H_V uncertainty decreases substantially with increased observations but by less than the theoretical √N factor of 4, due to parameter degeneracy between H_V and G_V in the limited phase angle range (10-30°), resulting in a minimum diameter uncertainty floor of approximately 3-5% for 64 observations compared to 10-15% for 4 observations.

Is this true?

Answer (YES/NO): YES